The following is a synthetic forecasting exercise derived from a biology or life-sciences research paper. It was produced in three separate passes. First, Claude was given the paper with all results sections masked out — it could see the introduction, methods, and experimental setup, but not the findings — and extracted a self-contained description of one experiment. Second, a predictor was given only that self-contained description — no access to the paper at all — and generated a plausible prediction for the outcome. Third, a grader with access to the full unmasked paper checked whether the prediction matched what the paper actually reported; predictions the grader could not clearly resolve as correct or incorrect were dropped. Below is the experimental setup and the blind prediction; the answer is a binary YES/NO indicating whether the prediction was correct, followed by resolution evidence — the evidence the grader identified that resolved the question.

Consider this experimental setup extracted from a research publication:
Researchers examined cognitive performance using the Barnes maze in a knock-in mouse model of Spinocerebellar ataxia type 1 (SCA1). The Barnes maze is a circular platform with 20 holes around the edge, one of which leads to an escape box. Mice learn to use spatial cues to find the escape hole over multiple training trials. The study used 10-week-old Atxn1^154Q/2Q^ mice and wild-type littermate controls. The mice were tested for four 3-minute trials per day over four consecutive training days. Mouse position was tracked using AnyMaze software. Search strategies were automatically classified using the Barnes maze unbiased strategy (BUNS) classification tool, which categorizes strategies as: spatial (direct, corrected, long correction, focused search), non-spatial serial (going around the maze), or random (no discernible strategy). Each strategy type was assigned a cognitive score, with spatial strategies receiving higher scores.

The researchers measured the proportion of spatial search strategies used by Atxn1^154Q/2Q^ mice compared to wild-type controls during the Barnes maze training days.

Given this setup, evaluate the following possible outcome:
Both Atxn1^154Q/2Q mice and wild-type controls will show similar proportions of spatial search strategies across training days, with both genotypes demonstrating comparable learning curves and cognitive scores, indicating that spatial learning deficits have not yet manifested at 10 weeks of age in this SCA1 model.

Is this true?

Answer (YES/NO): NO